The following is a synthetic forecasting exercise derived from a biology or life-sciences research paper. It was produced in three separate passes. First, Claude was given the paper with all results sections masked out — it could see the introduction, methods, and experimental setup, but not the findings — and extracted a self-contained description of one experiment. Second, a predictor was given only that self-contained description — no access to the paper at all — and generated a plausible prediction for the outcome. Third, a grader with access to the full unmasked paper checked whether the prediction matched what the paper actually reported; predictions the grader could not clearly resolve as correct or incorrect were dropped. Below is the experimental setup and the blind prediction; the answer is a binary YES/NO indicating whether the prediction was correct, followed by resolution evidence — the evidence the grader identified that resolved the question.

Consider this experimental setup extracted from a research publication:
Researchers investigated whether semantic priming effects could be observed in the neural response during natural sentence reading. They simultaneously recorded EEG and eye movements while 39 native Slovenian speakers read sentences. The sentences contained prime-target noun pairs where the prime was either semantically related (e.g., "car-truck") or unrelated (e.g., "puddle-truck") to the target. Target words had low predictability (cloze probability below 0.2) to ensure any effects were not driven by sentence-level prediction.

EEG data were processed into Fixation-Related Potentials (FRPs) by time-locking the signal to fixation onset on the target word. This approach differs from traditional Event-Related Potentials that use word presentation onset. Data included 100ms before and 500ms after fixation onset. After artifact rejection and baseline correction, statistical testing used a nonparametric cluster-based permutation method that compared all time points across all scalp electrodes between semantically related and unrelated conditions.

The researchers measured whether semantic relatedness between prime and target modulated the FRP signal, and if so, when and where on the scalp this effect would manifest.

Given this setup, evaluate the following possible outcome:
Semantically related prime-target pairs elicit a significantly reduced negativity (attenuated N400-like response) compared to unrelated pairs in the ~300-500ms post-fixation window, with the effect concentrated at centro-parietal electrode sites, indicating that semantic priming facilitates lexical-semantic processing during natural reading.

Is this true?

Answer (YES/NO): NO